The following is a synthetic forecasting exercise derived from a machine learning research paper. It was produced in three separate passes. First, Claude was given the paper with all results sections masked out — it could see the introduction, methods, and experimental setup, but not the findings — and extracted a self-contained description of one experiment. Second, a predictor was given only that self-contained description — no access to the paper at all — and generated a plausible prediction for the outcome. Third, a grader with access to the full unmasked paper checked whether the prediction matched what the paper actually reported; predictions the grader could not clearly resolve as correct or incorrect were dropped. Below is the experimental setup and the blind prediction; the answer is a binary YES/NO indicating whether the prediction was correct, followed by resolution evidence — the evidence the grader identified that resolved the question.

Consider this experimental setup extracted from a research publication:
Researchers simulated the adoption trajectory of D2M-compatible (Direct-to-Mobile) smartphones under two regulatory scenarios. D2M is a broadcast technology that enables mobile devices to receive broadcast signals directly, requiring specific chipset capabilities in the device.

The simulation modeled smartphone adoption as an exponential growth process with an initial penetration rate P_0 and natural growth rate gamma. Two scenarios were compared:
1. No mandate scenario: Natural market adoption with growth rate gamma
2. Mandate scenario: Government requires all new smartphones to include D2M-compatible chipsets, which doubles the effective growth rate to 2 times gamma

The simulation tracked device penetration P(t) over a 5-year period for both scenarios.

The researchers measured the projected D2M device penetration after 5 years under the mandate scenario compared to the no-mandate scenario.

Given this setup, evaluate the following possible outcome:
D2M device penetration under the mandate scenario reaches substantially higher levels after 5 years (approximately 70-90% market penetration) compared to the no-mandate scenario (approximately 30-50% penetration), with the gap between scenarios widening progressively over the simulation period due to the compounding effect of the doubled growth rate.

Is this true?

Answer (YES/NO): YES